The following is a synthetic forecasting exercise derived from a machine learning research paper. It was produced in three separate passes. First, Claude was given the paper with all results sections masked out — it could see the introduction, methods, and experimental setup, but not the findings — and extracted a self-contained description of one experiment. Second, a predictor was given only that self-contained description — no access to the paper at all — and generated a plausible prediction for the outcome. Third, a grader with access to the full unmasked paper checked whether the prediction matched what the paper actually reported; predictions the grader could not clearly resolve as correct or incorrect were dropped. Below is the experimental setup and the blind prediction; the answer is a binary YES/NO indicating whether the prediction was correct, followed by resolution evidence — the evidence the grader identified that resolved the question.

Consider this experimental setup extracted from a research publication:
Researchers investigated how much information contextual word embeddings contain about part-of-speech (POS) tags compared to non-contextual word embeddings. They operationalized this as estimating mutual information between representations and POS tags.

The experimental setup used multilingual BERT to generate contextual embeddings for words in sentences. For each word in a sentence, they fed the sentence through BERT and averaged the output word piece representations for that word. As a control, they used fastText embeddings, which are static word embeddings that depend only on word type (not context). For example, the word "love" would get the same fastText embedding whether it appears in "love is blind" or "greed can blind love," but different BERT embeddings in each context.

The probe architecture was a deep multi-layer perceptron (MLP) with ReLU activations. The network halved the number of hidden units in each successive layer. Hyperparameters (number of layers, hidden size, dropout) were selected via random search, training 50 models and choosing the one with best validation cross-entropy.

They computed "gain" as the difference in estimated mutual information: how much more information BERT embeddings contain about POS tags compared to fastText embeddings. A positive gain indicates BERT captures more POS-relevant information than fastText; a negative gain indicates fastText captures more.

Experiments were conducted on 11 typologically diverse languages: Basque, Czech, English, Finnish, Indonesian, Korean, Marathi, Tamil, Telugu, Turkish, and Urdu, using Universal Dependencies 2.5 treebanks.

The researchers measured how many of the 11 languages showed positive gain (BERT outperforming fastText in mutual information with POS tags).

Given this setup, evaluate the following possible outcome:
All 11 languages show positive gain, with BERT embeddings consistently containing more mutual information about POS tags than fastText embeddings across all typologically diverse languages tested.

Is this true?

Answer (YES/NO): NO